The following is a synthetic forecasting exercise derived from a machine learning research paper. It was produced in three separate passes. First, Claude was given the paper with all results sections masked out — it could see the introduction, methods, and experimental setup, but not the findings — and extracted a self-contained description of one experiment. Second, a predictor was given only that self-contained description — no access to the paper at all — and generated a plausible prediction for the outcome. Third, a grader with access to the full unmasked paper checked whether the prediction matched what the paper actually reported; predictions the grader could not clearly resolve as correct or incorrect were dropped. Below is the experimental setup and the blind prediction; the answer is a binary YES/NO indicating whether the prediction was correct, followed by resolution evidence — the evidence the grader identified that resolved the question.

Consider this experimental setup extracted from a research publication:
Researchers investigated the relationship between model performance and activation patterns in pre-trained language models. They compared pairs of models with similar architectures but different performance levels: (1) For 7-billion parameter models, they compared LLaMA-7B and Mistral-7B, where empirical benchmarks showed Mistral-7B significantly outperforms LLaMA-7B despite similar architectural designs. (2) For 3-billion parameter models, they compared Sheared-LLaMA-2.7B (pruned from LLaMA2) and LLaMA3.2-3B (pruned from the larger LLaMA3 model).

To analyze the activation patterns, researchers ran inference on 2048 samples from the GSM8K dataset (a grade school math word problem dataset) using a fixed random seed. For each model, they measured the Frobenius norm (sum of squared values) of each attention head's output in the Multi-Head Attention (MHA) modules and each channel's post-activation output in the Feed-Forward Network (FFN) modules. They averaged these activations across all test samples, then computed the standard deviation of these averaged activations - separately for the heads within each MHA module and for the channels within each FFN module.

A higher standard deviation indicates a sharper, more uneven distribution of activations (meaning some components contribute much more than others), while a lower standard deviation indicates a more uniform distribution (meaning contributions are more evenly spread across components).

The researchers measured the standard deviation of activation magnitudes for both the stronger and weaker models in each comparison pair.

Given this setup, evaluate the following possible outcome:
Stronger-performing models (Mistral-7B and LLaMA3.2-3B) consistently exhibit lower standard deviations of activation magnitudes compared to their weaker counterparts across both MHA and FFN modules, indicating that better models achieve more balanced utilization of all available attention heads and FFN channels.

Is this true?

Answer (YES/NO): YES